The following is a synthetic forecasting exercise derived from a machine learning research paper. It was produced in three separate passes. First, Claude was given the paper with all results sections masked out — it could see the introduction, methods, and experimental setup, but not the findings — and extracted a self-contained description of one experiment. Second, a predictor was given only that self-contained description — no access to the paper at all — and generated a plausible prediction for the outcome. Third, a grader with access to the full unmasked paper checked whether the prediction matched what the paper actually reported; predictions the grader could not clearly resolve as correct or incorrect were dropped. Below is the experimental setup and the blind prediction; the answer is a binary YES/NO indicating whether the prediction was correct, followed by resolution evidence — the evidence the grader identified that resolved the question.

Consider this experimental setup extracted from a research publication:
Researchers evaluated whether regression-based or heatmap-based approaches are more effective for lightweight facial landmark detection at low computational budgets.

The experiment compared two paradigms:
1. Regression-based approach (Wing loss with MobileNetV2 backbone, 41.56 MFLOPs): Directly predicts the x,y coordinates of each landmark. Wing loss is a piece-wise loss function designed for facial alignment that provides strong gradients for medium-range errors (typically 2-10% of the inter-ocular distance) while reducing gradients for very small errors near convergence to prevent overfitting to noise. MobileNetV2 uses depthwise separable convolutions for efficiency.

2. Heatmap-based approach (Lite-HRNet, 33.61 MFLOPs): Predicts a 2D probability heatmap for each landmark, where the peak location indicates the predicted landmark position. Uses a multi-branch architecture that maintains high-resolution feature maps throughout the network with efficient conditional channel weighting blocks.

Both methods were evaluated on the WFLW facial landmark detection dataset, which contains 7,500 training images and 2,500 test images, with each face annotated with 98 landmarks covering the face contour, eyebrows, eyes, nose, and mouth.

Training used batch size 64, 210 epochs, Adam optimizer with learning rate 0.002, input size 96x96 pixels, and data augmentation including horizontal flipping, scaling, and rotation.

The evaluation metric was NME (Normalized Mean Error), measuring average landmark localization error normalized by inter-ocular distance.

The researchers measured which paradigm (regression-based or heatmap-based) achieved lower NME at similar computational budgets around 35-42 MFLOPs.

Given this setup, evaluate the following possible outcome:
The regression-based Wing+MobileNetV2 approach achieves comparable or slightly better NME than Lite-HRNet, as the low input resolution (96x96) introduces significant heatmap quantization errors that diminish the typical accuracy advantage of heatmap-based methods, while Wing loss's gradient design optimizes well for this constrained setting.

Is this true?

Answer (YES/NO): NO